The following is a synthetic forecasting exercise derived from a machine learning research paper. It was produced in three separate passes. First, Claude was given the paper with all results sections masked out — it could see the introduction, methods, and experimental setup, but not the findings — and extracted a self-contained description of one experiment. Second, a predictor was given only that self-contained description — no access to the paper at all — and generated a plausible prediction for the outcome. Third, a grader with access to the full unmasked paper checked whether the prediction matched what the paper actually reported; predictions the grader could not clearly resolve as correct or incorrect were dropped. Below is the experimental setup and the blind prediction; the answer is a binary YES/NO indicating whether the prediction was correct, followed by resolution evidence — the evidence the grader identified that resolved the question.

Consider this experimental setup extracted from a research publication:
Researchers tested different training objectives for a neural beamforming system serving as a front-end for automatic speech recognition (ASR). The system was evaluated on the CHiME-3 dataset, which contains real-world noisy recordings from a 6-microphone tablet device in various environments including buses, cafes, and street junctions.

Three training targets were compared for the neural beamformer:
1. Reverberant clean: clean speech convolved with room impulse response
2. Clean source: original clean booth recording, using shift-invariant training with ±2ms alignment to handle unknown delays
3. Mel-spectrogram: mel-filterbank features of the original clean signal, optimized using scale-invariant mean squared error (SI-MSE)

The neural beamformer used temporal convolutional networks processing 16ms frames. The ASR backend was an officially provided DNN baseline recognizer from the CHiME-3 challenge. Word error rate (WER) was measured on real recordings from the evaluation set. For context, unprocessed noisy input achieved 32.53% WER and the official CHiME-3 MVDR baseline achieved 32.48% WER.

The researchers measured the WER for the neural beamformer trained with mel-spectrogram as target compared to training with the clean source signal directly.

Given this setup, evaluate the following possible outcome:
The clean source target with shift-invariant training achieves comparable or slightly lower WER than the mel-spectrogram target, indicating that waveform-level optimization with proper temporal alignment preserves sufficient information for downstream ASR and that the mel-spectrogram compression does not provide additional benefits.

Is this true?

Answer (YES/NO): NO